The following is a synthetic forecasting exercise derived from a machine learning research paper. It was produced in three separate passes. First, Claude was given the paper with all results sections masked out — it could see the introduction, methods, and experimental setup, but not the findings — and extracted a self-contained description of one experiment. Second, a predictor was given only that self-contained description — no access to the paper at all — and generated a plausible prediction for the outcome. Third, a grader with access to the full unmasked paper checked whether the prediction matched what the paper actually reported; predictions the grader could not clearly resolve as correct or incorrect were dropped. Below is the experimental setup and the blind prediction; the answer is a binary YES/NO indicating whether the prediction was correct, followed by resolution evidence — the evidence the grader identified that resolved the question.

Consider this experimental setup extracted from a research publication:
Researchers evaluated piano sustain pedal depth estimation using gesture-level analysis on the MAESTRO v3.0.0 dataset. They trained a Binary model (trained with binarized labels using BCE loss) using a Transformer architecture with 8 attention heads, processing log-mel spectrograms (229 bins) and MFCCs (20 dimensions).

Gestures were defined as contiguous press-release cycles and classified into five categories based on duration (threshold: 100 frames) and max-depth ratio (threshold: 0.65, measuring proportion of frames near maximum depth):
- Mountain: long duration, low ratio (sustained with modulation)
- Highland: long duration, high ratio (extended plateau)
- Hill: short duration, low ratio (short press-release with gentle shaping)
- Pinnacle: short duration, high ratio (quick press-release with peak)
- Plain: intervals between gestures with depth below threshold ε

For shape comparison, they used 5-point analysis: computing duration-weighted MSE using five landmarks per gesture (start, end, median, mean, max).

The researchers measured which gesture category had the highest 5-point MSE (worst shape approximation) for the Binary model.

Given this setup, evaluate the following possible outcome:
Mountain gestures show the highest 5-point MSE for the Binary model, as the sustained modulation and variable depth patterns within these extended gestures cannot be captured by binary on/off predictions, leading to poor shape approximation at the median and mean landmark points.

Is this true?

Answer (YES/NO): NO